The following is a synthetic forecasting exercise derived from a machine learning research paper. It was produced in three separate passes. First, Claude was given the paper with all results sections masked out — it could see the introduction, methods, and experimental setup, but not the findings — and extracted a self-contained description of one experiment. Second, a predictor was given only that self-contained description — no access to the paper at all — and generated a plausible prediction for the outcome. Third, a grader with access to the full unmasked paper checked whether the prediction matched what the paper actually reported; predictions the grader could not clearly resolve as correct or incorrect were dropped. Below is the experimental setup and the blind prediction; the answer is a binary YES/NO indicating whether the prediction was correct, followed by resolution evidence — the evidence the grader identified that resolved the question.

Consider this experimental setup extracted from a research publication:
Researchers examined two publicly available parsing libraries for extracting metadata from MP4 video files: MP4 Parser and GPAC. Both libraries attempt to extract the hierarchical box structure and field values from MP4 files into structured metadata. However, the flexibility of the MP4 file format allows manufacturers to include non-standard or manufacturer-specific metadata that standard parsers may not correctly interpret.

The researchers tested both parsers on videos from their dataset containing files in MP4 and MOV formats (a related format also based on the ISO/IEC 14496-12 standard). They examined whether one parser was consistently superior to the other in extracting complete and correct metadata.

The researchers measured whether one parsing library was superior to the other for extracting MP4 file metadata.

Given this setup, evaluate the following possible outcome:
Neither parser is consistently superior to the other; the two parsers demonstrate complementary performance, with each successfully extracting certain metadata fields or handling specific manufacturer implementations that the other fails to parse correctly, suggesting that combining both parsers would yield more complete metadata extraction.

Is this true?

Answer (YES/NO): YES